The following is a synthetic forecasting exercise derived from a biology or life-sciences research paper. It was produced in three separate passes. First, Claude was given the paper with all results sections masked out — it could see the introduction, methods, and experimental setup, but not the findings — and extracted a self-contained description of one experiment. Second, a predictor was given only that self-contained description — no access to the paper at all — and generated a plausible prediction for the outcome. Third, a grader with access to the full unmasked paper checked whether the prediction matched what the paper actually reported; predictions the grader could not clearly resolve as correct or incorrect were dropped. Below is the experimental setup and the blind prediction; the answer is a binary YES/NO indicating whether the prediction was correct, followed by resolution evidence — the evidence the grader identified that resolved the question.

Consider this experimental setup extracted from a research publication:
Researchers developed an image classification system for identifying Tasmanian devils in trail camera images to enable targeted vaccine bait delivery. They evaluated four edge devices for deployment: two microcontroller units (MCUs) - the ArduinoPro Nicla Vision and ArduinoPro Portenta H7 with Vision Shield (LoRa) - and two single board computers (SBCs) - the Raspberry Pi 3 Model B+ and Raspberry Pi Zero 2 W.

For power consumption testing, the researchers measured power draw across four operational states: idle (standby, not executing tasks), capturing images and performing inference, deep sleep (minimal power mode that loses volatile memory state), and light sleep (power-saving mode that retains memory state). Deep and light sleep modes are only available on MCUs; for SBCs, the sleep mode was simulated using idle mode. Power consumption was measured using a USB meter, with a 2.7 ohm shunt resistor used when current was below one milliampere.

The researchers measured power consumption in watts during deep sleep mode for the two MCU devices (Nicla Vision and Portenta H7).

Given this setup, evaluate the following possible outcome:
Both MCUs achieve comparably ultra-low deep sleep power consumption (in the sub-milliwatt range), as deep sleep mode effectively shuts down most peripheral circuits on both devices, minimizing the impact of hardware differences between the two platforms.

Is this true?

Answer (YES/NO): NO